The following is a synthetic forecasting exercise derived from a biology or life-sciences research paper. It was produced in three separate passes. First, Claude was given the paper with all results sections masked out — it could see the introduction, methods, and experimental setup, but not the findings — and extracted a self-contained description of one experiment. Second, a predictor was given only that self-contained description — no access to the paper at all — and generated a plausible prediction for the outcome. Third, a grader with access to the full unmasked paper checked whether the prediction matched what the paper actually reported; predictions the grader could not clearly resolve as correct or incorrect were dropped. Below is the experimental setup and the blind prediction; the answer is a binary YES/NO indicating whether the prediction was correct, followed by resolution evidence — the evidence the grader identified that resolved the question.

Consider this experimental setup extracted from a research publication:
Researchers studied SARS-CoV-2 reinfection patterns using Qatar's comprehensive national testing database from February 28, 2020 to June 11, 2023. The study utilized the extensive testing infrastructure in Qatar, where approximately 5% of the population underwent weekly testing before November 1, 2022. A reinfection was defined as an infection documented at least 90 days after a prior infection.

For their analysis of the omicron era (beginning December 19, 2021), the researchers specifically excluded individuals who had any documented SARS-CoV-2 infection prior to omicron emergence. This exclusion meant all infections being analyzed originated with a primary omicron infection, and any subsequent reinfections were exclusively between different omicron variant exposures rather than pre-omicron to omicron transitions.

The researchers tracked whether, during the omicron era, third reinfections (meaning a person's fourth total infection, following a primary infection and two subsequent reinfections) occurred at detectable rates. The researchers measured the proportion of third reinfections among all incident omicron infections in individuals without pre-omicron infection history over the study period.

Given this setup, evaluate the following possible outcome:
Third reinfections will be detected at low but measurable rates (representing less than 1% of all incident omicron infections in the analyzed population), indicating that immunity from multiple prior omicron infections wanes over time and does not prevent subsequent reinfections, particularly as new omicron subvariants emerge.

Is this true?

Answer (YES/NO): YES